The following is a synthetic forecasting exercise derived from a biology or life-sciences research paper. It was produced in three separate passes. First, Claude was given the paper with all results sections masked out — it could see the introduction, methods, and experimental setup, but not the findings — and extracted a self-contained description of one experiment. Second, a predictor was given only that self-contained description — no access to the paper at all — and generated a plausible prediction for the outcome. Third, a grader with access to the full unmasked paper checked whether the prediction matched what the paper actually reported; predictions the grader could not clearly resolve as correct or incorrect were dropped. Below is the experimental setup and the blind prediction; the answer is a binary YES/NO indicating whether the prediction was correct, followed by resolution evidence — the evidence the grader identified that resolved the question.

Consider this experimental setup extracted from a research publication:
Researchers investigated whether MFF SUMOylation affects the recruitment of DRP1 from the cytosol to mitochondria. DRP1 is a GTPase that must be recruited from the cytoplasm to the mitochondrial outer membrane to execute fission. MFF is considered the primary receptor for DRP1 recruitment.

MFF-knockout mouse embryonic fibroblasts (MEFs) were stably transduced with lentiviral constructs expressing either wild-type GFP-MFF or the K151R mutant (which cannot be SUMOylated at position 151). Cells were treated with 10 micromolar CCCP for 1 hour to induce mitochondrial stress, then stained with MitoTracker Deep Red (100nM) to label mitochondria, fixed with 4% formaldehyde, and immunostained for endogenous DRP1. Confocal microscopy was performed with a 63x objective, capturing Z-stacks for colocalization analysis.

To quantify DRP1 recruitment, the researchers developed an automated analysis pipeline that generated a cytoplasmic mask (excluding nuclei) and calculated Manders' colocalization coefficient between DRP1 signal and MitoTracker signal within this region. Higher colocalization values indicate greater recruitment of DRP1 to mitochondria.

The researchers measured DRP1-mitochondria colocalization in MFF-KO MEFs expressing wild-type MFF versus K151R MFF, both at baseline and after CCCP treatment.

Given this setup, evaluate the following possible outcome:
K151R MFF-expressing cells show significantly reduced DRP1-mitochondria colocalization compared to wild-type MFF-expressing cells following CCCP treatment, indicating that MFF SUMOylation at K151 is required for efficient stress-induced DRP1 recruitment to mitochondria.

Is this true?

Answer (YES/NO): NO